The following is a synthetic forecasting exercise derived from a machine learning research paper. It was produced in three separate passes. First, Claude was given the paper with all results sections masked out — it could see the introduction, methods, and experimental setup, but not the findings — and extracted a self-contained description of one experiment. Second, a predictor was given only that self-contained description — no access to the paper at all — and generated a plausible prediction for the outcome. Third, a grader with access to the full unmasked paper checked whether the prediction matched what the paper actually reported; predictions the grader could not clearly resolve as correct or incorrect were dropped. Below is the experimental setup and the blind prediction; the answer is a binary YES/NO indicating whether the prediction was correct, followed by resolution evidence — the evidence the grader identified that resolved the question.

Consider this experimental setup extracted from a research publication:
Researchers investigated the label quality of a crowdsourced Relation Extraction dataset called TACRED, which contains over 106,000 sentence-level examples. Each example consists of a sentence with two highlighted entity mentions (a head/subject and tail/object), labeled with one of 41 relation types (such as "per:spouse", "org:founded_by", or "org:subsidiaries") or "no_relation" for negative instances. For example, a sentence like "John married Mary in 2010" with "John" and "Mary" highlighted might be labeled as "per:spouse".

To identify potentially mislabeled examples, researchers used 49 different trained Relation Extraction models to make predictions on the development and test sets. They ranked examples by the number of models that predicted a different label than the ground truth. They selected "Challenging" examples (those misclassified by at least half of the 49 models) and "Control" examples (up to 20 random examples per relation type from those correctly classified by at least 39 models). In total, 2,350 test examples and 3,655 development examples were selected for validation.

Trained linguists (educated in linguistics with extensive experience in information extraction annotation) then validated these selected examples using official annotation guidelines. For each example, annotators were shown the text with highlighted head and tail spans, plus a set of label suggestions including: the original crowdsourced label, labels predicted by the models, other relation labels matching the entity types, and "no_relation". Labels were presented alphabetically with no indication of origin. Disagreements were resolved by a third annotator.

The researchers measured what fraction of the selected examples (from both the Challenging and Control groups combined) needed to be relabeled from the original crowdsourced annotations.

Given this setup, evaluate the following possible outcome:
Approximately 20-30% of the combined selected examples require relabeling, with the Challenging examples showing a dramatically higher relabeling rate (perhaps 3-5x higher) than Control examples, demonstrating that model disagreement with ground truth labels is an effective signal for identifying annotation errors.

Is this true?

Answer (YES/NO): NO